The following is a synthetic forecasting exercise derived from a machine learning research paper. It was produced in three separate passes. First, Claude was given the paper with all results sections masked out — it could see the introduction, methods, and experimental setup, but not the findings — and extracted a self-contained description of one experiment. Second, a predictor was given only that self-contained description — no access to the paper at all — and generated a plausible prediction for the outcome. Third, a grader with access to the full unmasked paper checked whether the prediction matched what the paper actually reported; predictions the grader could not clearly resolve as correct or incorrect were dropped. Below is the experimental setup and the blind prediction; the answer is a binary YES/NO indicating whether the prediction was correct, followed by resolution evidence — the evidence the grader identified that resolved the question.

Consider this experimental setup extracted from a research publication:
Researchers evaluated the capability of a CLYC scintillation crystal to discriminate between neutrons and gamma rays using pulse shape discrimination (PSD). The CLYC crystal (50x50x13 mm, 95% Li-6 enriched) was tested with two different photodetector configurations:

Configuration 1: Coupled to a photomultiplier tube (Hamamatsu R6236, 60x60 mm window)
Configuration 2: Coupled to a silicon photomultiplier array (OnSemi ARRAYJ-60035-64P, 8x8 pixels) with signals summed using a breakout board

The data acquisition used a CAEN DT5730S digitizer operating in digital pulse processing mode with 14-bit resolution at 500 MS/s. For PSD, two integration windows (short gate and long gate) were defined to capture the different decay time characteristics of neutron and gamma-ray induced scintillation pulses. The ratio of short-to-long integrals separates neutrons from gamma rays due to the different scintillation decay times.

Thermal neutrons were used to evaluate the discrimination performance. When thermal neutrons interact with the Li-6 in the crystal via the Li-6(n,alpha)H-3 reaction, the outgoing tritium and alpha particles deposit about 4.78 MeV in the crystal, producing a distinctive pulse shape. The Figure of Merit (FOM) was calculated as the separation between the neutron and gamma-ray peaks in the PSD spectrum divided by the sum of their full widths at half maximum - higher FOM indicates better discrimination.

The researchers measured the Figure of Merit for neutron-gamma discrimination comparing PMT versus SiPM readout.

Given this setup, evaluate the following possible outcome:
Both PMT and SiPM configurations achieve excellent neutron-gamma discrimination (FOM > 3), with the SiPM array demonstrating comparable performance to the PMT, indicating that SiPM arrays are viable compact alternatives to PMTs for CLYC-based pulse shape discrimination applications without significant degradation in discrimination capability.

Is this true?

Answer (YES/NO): NO